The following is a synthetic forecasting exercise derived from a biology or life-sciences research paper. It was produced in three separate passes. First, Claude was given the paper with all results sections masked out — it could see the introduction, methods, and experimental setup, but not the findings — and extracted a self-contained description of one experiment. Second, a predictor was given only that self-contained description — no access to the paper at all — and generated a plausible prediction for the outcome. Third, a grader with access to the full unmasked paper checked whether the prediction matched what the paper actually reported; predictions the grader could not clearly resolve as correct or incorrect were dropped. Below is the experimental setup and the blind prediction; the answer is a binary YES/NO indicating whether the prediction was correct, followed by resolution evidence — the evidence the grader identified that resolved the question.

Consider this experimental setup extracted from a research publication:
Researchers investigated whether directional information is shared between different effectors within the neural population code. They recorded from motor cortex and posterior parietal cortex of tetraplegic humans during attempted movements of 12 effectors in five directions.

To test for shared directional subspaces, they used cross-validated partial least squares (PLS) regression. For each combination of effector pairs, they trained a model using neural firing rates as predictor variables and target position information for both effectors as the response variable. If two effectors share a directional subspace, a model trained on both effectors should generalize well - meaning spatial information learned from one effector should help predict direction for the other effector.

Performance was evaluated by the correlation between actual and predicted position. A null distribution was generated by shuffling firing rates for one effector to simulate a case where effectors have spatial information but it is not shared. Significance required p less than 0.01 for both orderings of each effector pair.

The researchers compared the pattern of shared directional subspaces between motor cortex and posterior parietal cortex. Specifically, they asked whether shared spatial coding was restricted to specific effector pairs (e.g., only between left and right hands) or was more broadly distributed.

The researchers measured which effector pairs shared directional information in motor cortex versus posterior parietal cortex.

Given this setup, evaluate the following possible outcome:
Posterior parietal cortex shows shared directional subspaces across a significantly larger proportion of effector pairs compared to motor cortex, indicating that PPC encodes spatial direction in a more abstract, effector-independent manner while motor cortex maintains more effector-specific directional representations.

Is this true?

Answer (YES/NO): YES